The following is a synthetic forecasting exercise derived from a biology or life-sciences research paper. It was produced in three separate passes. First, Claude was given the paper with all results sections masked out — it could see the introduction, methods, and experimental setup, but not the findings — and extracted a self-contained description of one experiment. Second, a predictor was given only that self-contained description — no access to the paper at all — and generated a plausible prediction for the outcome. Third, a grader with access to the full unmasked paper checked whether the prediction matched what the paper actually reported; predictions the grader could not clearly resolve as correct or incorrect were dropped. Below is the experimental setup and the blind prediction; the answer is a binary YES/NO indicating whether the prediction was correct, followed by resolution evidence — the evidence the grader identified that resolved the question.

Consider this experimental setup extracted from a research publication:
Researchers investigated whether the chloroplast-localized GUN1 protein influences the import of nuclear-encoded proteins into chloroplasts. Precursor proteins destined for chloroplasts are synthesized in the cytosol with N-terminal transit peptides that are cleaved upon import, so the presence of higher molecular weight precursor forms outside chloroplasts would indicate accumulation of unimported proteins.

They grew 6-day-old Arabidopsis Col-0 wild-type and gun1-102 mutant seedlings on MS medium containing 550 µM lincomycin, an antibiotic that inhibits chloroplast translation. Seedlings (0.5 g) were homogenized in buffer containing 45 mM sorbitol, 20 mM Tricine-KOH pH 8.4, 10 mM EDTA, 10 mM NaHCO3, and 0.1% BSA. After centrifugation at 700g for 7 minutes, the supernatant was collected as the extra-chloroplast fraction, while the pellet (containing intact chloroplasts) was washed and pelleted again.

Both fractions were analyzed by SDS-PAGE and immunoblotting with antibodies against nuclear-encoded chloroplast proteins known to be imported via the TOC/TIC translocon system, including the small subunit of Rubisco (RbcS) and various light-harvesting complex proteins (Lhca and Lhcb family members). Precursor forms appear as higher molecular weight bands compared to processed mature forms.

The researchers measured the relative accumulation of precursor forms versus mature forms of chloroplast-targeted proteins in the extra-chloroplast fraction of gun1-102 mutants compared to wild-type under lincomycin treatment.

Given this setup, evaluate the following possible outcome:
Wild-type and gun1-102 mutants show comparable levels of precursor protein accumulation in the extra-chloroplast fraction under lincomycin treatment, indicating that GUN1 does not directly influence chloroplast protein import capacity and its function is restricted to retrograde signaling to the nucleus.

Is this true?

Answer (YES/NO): NO